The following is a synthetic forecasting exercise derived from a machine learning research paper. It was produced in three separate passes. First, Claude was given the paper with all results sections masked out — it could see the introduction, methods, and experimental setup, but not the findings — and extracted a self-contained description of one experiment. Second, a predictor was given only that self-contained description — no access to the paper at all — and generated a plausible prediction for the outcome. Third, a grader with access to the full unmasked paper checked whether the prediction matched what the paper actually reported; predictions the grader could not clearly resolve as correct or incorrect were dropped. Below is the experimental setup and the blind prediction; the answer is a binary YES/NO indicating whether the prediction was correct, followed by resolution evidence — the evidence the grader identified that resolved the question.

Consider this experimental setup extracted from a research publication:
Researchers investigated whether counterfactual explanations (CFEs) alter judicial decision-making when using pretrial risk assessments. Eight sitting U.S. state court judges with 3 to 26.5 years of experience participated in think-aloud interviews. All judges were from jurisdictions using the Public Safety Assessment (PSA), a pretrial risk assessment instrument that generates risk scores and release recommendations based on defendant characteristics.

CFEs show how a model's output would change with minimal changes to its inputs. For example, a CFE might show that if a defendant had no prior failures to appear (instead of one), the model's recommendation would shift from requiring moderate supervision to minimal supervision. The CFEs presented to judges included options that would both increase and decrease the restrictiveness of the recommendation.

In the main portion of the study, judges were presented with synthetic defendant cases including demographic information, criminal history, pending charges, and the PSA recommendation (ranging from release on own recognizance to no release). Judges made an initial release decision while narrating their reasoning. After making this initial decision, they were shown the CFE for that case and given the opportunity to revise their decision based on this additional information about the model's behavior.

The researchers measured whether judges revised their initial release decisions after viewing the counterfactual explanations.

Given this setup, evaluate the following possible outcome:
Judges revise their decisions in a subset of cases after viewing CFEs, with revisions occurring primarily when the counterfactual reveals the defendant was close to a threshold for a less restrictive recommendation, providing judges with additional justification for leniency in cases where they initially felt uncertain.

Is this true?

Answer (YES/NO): NO